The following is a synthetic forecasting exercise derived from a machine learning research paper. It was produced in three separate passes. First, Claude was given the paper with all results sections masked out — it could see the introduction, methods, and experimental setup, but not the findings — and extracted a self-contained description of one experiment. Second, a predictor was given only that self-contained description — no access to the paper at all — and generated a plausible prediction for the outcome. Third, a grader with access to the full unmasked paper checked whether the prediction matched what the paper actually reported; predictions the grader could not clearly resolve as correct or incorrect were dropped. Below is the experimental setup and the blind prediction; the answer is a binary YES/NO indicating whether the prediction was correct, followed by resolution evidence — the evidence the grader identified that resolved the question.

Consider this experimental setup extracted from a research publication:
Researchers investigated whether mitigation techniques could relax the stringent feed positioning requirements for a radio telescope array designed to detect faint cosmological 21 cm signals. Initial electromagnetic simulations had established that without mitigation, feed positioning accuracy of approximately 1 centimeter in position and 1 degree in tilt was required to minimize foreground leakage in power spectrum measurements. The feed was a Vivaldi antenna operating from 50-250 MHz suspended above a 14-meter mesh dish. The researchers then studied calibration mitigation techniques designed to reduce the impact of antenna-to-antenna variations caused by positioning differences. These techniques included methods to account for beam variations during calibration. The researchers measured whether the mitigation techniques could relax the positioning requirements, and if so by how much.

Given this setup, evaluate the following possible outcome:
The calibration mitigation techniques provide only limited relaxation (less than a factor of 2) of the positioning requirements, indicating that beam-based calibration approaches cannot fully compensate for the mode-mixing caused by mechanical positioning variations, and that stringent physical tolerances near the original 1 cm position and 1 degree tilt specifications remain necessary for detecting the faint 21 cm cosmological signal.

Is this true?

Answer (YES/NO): NO